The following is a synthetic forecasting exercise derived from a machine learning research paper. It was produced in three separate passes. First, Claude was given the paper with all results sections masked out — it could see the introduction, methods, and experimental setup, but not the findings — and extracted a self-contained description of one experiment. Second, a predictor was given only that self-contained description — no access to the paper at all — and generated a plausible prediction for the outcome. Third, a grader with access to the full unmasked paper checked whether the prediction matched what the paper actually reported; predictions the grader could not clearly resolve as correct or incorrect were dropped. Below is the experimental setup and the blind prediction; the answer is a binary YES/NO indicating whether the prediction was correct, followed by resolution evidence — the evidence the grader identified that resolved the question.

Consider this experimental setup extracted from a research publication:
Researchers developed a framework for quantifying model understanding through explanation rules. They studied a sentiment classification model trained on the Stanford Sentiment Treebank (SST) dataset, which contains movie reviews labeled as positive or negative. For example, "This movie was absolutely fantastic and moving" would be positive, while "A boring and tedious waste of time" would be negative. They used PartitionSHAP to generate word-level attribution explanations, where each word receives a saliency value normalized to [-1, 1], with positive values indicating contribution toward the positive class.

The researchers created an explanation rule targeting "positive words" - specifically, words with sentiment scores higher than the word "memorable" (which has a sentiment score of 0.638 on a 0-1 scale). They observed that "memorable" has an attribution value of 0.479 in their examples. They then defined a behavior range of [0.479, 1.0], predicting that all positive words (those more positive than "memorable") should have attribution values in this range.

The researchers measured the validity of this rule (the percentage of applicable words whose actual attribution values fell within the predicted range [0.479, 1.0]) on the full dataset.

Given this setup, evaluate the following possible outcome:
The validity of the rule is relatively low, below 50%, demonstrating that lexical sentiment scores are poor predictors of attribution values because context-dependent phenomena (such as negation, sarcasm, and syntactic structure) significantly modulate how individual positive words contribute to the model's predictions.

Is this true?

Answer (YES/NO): NO